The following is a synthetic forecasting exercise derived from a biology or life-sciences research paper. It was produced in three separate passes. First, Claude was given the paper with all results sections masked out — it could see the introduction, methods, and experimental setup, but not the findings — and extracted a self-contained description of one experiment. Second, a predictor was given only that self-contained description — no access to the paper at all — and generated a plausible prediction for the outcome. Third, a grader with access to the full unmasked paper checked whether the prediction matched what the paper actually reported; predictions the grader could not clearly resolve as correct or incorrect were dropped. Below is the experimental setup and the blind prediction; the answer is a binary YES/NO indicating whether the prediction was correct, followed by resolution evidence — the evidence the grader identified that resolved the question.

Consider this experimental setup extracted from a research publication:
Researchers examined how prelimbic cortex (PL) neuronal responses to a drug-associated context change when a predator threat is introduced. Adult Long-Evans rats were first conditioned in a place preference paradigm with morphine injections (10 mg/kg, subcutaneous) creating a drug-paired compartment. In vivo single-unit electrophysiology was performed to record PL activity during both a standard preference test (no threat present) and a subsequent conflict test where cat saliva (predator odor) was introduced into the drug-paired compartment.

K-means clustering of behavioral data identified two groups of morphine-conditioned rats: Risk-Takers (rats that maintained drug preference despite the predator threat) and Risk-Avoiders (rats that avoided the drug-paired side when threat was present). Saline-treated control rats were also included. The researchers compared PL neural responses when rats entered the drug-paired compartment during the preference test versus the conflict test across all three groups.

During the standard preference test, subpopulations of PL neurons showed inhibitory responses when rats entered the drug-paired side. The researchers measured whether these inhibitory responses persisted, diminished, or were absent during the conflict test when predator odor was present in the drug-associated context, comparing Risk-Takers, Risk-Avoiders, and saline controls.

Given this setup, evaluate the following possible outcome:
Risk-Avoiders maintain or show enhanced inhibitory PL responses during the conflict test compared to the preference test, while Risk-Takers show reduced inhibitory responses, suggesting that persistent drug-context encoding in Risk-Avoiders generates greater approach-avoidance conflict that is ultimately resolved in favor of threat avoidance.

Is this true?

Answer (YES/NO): NO